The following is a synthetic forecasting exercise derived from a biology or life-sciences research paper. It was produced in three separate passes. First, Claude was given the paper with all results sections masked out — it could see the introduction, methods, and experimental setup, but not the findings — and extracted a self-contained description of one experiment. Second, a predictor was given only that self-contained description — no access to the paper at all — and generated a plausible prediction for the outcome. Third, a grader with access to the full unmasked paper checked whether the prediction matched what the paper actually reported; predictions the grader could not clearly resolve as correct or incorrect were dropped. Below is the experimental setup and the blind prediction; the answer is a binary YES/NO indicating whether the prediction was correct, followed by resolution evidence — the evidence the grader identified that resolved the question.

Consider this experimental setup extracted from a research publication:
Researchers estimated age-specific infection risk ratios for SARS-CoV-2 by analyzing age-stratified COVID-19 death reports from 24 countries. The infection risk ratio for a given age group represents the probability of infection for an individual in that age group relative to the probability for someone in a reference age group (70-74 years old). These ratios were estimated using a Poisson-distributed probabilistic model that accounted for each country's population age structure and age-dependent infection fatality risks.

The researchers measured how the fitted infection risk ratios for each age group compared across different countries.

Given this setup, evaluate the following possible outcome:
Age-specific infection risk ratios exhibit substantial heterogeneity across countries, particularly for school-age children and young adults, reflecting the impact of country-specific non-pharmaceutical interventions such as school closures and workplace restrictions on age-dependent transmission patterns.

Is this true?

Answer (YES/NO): NO